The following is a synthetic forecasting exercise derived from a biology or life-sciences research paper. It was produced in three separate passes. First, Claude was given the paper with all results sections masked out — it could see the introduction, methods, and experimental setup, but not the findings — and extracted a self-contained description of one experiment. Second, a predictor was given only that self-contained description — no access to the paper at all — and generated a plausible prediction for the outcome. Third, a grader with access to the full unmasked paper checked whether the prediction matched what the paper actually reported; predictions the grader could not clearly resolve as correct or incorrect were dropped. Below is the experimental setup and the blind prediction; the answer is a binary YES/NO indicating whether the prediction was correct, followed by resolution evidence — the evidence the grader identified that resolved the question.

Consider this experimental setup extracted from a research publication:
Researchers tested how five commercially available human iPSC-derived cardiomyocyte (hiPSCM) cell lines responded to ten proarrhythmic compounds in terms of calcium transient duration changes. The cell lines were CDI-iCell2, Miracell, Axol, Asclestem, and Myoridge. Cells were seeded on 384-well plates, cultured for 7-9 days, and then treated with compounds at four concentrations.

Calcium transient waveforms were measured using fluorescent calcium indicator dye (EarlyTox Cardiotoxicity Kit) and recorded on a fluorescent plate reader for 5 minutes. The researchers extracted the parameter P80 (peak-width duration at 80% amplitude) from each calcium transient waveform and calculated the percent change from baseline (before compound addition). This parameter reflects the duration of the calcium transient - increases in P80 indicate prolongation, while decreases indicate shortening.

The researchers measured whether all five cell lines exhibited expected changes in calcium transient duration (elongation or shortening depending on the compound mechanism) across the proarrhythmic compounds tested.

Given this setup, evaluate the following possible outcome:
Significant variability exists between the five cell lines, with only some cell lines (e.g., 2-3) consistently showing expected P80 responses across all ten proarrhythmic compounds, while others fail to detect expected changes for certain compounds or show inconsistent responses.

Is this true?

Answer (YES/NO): NO